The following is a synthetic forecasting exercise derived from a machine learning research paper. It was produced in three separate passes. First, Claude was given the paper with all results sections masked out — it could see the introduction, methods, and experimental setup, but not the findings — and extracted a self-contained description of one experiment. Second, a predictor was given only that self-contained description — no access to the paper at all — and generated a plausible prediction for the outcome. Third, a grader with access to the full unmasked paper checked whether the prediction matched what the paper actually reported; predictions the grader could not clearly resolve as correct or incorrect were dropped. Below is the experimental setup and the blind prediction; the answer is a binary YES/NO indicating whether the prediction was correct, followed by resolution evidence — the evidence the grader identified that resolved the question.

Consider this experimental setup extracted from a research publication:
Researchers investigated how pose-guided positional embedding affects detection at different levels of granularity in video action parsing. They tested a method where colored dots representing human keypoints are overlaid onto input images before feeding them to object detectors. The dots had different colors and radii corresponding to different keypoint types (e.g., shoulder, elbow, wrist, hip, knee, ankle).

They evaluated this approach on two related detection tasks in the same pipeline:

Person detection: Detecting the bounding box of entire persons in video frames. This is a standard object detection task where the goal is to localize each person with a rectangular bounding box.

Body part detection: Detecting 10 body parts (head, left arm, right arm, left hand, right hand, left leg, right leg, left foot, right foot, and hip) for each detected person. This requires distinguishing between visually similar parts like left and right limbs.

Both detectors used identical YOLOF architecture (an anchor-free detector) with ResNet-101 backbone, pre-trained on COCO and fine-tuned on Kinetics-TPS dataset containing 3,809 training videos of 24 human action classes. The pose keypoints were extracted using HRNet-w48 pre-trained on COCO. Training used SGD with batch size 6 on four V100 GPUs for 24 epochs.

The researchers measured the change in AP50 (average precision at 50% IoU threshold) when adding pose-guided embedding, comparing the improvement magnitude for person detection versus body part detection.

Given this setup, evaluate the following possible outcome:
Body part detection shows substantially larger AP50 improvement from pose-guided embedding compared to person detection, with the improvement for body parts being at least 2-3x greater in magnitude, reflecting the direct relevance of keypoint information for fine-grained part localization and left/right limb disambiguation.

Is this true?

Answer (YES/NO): YES